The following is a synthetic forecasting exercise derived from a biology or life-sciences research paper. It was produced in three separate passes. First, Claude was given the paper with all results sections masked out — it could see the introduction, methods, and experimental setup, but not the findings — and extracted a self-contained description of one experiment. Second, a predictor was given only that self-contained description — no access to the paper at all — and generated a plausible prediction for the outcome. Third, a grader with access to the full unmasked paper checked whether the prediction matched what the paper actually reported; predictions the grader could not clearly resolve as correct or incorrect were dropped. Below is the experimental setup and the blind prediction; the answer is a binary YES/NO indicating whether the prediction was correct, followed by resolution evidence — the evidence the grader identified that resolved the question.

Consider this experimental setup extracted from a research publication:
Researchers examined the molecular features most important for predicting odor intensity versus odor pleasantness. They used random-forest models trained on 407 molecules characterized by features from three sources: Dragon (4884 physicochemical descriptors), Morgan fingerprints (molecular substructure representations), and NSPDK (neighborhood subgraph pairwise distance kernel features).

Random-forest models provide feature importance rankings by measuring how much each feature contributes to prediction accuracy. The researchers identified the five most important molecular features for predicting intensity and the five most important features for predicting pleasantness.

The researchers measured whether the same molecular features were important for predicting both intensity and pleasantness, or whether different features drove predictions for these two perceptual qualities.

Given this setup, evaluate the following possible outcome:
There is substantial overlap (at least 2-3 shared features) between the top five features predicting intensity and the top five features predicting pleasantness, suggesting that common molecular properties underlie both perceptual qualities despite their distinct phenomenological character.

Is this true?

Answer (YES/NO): NO